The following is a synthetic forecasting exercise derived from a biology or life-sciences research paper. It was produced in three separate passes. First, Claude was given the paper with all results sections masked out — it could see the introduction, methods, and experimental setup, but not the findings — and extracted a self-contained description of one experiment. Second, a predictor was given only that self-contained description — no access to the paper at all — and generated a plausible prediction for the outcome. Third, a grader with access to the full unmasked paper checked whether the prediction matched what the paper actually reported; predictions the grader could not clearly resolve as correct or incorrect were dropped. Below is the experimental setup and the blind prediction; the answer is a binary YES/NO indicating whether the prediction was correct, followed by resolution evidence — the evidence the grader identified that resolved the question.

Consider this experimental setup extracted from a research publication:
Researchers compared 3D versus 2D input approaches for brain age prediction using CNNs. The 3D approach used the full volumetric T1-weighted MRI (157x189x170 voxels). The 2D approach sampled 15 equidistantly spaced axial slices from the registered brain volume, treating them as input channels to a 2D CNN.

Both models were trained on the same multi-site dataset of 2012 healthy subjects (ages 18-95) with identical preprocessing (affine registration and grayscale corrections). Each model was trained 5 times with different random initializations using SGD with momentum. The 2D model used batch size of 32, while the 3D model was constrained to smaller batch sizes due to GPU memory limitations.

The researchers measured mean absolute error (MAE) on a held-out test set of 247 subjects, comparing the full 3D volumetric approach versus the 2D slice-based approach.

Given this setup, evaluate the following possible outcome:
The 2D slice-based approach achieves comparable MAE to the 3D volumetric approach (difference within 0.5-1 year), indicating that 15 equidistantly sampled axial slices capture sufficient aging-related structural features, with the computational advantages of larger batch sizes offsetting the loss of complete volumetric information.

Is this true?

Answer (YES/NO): NO